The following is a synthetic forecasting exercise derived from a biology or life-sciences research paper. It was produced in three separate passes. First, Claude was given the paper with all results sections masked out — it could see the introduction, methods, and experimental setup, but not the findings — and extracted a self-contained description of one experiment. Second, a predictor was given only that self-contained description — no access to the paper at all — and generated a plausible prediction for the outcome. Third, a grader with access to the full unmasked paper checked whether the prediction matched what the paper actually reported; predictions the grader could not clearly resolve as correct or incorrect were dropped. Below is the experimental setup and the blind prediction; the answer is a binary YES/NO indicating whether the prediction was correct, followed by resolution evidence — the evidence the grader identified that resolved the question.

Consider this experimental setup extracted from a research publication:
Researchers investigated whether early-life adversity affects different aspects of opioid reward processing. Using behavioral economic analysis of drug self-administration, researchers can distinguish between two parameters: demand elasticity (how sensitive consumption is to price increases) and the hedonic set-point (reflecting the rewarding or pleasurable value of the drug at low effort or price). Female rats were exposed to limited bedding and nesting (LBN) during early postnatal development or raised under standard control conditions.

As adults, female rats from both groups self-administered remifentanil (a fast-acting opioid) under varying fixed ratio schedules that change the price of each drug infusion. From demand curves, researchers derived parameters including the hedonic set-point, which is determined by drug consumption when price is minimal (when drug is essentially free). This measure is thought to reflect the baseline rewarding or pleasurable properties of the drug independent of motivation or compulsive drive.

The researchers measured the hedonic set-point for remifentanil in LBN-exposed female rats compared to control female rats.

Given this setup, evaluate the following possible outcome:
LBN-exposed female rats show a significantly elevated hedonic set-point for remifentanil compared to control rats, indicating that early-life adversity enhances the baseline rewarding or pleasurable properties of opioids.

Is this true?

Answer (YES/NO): NO